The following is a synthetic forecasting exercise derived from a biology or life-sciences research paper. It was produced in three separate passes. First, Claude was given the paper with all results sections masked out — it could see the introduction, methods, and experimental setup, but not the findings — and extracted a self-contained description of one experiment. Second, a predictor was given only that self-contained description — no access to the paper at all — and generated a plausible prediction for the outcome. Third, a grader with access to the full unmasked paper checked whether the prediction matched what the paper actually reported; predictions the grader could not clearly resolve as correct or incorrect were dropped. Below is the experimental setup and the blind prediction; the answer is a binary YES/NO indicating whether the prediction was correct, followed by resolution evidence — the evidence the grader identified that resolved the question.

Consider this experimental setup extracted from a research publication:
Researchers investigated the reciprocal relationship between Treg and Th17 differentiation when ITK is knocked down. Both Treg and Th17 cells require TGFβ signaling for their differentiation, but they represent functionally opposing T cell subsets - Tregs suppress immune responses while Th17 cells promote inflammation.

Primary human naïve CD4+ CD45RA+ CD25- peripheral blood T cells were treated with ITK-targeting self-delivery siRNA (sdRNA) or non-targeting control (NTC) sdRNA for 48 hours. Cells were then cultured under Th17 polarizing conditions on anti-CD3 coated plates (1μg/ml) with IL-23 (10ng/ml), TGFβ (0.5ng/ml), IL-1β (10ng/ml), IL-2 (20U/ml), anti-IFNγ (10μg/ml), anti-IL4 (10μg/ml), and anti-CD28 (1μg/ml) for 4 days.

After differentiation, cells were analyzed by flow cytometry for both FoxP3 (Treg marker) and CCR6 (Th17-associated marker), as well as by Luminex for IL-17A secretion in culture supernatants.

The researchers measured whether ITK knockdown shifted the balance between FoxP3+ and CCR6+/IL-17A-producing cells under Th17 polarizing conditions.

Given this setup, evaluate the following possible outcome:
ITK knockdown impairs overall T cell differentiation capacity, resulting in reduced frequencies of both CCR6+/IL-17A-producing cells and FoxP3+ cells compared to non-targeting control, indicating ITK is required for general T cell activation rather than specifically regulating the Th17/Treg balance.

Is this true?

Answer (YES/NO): NO